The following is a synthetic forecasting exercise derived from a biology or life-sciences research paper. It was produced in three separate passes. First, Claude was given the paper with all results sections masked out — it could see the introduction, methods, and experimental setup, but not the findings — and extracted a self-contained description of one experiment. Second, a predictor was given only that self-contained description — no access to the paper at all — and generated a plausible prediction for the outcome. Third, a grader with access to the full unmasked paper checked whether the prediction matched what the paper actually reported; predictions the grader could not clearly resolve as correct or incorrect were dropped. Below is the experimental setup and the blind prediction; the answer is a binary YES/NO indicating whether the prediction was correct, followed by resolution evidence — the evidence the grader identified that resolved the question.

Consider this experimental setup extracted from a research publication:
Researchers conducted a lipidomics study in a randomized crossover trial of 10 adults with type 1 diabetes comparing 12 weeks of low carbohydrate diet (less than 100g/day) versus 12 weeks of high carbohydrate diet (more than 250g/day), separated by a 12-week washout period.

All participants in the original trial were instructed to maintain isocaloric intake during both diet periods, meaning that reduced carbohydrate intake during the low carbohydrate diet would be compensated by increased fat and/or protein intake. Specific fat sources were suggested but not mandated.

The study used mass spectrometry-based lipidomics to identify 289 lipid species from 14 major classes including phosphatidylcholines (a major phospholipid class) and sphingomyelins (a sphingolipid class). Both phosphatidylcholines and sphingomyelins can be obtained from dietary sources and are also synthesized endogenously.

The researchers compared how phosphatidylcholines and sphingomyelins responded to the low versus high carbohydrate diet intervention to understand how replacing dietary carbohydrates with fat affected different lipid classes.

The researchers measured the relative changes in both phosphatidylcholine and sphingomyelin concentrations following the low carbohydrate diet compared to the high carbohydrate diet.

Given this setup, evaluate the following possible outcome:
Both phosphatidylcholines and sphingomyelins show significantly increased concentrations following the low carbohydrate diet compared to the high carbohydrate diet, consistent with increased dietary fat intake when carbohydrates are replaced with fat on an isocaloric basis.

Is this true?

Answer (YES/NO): YES